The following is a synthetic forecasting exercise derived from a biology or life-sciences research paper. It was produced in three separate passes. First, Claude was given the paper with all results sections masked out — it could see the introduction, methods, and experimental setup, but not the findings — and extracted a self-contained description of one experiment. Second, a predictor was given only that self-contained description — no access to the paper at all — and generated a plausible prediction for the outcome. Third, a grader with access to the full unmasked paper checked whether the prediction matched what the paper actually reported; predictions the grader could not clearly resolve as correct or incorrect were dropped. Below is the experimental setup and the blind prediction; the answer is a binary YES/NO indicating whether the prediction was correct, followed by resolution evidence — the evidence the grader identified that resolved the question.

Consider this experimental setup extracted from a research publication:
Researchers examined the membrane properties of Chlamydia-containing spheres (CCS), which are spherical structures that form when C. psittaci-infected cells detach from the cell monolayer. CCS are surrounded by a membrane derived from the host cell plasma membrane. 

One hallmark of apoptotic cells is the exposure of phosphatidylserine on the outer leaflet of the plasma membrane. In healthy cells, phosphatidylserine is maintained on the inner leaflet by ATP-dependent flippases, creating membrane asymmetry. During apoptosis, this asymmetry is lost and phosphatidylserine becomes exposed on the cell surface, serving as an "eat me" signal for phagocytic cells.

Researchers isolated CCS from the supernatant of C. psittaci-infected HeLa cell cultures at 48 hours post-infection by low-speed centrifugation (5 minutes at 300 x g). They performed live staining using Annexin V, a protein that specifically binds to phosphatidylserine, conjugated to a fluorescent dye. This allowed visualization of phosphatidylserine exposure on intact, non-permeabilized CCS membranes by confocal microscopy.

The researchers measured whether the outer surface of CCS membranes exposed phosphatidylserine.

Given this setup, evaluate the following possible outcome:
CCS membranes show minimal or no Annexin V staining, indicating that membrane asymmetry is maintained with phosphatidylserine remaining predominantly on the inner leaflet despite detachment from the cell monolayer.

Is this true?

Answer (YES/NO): NO